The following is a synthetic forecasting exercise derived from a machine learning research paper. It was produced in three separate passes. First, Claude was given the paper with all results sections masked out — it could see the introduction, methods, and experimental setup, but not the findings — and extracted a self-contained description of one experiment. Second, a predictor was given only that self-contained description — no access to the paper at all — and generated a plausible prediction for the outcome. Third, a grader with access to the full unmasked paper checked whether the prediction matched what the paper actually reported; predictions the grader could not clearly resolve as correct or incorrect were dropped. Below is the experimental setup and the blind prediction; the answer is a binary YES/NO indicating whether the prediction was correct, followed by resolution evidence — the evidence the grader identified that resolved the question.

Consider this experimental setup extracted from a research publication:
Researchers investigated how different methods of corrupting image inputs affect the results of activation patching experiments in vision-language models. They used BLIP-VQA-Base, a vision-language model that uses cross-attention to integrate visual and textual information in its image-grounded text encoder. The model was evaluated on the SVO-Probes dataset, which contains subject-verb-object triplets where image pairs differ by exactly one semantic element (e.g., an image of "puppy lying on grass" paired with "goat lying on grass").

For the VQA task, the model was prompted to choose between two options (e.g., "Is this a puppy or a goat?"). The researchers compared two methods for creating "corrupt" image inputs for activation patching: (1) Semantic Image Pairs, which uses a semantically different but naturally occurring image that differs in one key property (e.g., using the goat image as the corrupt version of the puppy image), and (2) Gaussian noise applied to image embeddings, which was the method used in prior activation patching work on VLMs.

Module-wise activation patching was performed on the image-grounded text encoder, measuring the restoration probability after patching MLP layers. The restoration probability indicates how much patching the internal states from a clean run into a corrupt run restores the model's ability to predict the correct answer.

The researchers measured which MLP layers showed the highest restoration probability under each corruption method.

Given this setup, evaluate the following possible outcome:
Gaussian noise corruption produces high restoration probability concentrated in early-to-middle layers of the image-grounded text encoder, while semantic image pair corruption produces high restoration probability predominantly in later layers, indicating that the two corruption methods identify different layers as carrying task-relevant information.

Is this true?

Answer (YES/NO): NO